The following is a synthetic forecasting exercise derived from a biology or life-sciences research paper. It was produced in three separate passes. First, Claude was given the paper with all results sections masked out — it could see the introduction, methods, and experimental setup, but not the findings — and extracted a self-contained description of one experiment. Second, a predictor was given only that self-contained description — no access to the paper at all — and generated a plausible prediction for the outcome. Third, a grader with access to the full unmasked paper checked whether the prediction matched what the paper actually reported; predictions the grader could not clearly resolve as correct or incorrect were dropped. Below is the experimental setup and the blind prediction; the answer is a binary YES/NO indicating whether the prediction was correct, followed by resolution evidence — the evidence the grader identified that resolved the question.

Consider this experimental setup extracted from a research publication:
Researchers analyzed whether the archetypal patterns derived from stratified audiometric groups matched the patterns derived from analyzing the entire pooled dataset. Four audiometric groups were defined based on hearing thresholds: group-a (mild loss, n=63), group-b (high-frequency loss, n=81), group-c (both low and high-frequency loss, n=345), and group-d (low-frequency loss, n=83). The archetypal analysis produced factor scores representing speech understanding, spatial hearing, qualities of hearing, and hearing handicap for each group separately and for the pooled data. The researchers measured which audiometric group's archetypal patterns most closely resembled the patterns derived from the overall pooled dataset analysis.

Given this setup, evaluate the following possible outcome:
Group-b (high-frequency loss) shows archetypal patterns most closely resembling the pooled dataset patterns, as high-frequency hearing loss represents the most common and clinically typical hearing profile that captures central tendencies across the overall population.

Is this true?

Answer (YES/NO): NO